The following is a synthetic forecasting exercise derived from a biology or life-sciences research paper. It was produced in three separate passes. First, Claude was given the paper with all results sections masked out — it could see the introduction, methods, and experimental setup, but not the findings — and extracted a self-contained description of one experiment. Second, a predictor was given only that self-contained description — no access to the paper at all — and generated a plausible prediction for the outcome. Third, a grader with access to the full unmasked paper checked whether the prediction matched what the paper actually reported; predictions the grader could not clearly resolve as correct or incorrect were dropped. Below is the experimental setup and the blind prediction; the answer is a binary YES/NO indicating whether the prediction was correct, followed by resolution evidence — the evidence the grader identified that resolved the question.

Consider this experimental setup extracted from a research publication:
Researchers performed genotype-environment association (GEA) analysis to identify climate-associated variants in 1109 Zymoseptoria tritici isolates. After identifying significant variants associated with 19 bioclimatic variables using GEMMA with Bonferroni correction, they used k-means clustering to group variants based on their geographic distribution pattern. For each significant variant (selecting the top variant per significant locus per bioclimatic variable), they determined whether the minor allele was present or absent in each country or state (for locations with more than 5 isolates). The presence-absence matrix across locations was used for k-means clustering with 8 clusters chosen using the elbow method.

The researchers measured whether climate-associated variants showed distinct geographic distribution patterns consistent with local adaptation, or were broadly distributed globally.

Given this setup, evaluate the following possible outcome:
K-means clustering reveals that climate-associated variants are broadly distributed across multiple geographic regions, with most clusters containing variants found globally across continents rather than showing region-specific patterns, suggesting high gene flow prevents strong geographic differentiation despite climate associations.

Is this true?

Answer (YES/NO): NO